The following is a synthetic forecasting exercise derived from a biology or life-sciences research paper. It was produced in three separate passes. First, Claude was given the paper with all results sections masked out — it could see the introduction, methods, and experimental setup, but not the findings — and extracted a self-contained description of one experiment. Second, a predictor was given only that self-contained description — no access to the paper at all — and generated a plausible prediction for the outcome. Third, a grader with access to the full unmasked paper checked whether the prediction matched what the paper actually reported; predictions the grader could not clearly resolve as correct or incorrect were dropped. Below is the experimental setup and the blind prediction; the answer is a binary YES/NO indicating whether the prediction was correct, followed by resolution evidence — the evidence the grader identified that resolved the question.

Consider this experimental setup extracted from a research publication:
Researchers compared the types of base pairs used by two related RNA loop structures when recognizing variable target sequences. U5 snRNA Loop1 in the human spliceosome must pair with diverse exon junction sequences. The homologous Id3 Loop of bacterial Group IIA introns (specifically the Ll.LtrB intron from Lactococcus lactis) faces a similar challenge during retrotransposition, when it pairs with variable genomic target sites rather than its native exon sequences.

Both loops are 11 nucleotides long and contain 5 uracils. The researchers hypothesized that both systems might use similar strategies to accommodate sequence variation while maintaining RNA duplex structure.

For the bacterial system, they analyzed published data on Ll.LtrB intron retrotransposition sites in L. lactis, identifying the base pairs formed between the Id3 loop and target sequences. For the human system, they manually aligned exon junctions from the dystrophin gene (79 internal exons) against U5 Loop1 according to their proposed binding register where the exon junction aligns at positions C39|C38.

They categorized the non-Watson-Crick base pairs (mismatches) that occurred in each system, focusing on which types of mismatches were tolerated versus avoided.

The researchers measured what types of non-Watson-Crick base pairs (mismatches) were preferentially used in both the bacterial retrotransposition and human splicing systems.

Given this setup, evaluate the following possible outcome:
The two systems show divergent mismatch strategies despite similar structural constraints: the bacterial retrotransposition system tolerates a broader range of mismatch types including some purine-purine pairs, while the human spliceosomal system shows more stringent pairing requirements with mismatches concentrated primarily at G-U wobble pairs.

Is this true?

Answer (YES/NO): NO